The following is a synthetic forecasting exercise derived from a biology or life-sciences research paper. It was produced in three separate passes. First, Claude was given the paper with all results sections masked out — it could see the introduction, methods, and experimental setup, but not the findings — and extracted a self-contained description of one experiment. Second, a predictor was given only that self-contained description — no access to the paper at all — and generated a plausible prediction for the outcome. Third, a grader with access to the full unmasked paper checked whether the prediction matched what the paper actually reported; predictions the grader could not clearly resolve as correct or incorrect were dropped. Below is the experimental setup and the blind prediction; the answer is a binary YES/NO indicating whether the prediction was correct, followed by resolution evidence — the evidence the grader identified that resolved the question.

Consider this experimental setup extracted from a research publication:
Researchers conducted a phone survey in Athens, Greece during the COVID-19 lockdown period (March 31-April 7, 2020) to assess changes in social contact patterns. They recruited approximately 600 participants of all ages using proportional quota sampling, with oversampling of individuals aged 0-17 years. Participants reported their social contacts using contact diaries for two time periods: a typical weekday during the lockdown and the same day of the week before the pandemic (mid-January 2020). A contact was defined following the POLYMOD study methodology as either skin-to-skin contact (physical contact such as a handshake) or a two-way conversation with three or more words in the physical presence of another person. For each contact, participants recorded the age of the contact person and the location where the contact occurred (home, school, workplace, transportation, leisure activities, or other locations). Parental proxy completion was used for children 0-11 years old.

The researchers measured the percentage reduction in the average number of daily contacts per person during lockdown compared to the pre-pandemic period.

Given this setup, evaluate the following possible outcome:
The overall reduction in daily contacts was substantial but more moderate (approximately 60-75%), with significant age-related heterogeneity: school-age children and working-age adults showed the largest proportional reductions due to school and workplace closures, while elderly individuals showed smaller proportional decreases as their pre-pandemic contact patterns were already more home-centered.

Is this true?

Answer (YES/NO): NO